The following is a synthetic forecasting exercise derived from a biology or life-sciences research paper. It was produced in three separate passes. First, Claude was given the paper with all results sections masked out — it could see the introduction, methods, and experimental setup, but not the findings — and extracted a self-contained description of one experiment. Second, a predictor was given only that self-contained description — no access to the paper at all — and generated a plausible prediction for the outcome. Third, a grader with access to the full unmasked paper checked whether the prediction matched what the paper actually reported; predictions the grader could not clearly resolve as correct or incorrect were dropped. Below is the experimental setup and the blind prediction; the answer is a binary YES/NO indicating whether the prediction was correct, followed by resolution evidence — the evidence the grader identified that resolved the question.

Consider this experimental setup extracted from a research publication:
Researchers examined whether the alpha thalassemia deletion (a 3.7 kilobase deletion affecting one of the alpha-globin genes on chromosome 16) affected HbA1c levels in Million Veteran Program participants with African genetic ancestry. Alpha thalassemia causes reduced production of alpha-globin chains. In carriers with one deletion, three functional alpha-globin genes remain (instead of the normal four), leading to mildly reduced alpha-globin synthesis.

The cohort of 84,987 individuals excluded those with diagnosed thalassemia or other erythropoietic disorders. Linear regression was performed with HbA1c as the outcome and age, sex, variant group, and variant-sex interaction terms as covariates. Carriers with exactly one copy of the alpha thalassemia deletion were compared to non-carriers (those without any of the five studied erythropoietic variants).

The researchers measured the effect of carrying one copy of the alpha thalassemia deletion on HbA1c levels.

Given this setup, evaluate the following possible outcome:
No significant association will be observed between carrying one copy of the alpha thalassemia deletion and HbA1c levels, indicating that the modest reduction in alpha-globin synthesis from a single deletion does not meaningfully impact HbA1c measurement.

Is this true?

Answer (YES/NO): NO